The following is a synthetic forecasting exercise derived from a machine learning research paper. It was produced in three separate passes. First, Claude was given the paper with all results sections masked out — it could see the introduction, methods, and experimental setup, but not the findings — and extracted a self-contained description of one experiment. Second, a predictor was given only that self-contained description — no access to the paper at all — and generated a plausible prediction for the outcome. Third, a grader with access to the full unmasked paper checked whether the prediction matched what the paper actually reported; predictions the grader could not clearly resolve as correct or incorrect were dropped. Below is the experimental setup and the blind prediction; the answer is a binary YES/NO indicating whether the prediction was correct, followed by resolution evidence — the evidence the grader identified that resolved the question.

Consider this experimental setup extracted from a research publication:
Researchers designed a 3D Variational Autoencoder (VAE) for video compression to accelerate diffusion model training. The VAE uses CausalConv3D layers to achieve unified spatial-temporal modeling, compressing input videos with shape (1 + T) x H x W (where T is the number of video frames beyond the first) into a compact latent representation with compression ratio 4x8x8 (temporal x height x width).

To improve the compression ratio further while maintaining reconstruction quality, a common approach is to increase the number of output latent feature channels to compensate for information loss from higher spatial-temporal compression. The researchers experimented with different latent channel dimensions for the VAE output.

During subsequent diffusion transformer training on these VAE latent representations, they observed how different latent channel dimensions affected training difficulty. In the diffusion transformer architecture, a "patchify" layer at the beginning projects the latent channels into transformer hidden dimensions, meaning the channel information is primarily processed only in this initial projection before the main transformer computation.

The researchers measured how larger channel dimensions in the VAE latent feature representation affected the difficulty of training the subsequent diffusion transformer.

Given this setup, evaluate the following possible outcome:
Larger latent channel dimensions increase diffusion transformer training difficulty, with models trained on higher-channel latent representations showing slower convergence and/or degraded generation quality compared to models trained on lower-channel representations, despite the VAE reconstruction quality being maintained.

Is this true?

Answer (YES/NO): YES